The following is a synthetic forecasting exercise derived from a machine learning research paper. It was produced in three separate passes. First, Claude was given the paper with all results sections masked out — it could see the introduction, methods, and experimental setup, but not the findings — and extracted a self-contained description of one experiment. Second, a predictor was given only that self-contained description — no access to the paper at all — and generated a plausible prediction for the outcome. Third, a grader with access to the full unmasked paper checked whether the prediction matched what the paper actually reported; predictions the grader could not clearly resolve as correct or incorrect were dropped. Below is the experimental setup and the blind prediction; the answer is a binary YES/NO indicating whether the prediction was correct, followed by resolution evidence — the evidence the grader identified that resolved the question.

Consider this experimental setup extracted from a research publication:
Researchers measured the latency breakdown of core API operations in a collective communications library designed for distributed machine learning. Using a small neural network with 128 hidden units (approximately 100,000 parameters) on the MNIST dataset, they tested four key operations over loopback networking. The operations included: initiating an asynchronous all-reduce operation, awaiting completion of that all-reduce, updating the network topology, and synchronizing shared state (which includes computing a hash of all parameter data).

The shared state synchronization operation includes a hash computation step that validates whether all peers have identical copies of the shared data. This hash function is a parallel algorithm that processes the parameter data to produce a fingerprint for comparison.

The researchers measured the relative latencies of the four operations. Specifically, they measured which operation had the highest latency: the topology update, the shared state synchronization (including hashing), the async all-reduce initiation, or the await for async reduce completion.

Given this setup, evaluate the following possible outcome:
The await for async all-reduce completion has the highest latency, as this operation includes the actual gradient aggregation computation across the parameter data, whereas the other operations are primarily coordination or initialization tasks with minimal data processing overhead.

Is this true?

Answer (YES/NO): YES